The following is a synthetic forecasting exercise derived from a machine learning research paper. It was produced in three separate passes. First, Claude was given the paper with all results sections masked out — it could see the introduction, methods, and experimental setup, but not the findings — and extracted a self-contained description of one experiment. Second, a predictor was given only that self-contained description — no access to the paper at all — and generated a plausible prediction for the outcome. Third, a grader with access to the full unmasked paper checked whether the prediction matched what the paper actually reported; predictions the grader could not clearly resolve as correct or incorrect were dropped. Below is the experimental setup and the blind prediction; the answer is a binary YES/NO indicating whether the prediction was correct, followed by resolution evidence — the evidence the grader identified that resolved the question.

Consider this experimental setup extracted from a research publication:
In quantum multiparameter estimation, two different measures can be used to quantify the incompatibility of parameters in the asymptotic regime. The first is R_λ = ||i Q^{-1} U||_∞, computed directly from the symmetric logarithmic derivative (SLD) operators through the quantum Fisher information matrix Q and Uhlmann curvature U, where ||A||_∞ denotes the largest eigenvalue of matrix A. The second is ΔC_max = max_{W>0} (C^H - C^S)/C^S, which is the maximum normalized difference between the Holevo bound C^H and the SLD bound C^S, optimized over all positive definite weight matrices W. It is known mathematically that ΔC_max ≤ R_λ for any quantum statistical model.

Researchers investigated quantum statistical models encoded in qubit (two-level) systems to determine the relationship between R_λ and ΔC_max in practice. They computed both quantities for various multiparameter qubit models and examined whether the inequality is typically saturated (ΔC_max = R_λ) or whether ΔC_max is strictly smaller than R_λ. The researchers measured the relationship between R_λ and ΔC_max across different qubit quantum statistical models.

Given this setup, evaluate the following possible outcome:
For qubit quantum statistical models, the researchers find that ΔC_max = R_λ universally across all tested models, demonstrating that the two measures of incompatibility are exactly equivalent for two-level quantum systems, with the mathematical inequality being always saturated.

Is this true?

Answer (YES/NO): NO